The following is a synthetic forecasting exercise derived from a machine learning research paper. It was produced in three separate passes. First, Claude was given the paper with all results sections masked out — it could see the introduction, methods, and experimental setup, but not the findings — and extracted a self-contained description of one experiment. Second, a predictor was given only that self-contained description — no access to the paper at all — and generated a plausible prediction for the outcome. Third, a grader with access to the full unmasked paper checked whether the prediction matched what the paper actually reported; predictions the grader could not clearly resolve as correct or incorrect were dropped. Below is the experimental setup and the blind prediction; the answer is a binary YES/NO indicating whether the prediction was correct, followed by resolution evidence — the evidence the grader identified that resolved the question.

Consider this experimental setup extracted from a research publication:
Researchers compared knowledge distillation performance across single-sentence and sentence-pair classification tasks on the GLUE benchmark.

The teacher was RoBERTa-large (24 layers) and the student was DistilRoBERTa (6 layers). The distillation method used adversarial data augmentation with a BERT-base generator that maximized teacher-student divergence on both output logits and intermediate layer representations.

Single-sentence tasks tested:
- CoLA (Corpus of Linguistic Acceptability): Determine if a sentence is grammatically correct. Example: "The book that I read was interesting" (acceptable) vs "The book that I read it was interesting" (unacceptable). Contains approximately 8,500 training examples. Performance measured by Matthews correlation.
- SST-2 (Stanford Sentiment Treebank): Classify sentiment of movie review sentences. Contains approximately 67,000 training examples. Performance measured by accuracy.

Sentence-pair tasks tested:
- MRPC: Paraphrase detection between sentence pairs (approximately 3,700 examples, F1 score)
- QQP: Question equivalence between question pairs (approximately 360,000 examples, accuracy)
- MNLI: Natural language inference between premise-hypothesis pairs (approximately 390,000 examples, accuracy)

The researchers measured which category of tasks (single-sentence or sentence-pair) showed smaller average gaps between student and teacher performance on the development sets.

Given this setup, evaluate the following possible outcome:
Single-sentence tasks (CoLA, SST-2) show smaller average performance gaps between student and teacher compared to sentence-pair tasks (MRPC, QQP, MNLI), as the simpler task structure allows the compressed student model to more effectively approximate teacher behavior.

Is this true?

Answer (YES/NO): NO